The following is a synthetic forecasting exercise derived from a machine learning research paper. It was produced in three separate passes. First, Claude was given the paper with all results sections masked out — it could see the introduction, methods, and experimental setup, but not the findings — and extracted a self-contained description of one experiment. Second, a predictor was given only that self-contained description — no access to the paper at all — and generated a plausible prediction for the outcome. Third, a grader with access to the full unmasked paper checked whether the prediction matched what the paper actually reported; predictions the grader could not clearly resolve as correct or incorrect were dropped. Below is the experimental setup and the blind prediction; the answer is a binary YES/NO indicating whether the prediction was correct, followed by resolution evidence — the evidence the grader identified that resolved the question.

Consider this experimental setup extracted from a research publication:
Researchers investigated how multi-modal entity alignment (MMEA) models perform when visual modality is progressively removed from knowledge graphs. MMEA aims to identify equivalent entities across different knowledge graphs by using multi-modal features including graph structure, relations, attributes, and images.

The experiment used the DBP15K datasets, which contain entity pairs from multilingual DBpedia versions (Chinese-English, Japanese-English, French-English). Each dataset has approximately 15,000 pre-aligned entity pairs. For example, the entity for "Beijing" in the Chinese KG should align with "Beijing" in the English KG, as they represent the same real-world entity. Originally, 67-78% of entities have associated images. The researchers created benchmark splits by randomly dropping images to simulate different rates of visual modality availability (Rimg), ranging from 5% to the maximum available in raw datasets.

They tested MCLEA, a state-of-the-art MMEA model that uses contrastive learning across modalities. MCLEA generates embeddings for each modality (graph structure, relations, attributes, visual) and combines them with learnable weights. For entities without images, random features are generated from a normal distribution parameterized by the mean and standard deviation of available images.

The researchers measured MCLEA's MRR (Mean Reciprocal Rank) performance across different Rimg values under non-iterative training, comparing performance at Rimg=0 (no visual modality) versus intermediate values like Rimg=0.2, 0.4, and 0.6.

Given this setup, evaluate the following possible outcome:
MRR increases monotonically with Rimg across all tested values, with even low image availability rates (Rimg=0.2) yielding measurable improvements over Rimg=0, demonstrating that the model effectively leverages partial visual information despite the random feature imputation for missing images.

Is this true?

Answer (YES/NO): NO